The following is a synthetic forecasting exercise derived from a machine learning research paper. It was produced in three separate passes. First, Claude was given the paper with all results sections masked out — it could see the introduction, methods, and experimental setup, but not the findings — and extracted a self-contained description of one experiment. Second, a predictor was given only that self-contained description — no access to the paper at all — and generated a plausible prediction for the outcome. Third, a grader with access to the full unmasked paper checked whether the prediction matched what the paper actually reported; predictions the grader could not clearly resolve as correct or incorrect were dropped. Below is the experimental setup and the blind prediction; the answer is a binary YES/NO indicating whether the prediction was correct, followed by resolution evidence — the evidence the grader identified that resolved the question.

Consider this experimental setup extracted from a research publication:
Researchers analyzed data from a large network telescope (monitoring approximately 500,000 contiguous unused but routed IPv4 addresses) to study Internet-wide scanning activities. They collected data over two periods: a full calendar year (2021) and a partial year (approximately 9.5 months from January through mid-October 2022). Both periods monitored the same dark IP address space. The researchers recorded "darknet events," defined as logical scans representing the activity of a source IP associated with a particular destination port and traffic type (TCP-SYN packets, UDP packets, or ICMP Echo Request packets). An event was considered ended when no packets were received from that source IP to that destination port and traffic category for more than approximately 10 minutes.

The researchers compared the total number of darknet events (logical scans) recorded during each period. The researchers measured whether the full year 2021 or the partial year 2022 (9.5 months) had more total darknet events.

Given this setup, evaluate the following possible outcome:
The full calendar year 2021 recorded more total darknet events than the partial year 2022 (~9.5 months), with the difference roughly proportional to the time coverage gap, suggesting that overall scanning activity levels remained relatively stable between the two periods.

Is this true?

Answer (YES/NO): NO